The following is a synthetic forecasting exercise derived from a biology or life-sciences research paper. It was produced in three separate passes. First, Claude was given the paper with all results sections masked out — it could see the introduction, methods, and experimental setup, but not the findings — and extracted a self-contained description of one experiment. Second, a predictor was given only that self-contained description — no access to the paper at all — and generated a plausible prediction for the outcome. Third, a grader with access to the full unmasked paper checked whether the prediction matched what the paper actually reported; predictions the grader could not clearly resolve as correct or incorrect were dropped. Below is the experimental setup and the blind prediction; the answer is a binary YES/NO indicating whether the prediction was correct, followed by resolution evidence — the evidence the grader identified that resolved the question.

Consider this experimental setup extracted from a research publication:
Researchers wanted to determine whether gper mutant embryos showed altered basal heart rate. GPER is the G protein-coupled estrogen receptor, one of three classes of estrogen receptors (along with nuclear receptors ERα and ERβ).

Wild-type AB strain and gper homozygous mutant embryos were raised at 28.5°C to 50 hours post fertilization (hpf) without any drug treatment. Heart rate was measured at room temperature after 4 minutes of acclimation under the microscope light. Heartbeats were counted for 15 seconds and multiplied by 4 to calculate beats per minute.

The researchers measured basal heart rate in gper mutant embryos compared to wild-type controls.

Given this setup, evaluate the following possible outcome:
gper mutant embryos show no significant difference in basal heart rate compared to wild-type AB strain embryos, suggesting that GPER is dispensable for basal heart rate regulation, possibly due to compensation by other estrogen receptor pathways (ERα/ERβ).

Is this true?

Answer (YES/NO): NO